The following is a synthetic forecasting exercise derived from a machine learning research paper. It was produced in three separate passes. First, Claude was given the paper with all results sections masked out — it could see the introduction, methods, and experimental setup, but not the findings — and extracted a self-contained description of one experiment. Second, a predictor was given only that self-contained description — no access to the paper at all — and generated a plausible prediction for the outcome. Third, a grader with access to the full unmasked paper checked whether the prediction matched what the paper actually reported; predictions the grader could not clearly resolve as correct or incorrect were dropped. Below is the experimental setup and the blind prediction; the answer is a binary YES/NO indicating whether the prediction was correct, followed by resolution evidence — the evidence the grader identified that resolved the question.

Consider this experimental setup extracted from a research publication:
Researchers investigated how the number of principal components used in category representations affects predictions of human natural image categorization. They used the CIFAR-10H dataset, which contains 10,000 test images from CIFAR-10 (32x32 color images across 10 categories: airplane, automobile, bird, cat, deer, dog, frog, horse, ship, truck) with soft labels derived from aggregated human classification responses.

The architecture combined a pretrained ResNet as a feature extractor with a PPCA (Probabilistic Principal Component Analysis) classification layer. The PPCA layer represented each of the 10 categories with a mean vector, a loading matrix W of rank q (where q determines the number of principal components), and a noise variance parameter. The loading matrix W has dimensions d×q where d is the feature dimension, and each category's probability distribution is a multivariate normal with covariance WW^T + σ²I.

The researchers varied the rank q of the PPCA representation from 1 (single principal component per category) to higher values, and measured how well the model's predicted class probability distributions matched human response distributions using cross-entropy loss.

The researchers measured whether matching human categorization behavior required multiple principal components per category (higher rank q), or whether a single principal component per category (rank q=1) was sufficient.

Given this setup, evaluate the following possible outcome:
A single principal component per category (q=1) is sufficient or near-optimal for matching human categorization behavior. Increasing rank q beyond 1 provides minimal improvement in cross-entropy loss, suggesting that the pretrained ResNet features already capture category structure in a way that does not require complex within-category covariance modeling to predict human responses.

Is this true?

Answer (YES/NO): YES